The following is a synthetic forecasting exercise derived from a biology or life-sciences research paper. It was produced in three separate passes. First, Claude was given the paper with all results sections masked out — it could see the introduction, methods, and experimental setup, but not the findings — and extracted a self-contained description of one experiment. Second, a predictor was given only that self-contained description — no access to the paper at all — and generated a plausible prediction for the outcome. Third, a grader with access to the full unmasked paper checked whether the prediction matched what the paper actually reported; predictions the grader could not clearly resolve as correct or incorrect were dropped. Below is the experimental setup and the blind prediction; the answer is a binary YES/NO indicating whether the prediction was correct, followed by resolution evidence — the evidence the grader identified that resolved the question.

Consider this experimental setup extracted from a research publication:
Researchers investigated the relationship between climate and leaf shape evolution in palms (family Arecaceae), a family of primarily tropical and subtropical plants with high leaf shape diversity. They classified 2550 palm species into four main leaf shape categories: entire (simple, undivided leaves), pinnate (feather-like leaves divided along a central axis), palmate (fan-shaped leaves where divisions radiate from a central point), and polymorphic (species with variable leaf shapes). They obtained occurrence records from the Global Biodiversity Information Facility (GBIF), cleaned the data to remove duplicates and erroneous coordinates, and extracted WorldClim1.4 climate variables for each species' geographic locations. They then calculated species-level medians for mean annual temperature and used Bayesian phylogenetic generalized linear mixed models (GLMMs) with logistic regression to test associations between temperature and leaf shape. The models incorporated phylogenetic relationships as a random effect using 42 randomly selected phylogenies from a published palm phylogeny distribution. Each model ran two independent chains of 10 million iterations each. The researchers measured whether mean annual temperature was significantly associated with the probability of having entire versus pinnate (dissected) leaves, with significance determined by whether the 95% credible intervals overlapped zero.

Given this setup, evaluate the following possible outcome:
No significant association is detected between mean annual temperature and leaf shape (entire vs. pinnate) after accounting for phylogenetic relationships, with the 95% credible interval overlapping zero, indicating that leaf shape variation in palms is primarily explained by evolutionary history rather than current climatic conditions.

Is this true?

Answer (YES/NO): NO